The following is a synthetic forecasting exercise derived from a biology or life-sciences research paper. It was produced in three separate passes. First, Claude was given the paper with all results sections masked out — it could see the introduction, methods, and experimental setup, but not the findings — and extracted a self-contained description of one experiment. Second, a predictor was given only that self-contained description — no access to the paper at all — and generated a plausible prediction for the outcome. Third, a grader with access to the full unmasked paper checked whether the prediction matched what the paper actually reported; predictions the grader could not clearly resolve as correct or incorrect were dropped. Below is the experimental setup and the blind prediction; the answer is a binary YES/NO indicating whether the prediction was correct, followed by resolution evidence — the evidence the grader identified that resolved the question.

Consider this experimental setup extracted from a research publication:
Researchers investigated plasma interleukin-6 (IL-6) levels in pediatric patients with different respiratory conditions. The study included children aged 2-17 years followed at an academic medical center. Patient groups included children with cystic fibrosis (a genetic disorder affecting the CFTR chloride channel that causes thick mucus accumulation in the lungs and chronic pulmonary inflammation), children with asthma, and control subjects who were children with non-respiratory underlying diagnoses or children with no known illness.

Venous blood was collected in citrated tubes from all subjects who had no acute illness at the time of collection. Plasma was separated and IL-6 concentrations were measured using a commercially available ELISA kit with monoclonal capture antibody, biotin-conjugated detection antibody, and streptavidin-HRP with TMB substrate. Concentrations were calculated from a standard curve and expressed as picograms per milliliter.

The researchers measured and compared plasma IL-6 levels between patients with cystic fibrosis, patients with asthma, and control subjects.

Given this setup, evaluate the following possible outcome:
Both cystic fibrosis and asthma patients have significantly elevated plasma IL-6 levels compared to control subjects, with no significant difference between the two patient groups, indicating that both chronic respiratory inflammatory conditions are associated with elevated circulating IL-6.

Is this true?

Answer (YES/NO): NO